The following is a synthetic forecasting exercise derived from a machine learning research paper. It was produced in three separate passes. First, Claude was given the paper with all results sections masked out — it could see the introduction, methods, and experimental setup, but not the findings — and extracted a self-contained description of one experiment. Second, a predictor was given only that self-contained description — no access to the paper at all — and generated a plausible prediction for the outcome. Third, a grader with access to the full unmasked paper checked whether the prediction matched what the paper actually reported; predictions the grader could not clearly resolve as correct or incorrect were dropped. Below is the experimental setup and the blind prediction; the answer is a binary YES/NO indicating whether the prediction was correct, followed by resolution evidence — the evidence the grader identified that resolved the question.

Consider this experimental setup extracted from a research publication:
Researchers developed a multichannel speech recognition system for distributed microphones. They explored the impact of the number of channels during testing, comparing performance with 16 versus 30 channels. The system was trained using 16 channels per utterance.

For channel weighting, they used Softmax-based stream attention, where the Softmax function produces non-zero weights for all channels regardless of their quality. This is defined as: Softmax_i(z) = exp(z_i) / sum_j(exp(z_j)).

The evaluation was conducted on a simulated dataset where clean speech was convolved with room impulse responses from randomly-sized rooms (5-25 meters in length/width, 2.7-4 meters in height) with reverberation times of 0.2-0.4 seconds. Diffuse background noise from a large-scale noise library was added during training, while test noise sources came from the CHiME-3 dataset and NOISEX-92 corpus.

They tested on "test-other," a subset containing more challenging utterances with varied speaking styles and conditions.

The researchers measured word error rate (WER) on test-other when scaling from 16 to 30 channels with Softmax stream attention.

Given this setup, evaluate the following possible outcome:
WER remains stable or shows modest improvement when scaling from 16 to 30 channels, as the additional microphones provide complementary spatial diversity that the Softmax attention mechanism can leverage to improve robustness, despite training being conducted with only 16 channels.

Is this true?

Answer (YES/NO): YES